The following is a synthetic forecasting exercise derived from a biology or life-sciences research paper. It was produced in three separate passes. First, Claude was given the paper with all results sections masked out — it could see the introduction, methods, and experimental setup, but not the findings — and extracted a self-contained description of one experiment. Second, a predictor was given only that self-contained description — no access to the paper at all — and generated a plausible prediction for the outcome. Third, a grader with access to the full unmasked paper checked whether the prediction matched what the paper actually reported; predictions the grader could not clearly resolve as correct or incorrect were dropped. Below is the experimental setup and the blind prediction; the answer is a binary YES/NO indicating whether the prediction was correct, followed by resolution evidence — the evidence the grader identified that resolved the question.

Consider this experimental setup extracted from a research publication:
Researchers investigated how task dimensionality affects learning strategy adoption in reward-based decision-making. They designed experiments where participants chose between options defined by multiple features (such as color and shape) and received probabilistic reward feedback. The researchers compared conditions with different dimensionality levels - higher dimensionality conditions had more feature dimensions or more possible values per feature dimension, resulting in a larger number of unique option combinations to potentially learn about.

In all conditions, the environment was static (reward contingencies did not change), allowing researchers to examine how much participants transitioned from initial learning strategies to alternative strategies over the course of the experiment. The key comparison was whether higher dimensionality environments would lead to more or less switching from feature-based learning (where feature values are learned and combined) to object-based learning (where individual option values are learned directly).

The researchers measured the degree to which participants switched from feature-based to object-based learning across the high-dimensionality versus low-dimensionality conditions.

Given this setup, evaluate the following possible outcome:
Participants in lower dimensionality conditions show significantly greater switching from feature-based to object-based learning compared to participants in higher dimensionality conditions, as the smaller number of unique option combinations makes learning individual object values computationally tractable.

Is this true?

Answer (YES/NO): YES